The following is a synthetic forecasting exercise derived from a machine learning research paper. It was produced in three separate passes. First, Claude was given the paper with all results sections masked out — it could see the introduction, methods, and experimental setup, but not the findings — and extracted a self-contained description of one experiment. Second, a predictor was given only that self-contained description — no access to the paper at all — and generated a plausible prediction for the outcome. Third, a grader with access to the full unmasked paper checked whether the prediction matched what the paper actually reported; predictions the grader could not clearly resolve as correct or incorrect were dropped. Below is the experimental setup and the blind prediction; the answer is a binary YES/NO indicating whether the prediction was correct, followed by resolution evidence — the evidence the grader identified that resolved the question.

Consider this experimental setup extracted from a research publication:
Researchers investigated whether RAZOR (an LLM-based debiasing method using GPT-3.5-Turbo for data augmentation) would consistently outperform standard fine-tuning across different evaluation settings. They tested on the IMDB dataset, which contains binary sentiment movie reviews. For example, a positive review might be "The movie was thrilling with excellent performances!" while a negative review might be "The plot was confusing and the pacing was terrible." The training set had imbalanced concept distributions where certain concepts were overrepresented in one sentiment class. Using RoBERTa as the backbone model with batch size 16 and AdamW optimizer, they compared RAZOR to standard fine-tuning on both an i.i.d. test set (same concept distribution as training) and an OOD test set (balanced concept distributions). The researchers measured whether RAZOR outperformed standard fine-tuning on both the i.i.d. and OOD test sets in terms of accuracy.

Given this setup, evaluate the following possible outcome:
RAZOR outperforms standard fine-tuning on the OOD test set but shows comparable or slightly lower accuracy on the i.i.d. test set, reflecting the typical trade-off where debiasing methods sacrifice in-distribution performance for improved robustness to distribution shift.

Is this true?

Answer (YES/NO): NO